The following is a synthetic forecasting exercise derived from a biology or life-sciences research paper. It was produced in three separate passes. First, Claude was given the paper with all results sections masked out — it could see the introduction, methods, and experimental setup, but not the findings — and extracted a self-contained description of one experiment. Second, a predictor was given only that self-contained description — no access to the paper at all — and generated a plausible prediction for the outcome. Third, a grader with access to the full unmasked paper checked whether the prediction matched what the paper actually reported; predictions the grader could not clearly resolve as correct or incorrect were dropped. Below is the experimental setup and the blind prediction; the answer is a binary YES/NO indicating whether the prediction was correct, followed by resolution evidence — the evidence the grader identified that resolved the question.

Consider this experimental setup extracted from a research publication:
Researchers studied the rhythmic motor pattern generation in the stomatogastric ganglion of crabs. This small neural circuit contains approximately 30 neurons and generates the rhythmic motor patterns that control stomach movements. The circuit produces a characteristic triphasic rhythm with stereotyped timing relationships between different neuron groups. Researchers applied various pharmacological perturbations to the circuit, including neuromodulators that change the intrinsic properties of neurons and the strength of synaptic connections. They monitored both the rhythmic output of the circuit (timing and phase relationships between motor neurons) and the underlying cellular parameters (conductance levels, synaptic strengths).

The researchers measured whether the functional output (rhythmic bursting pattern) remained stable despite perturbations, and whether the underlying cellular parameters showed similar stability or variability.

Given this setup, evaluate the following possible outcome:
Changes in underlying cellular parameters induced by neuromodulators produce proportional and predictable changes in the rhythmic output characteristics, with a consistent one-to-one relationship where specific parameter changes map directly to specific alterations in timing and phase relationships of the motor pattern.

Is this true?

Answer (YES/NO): NO